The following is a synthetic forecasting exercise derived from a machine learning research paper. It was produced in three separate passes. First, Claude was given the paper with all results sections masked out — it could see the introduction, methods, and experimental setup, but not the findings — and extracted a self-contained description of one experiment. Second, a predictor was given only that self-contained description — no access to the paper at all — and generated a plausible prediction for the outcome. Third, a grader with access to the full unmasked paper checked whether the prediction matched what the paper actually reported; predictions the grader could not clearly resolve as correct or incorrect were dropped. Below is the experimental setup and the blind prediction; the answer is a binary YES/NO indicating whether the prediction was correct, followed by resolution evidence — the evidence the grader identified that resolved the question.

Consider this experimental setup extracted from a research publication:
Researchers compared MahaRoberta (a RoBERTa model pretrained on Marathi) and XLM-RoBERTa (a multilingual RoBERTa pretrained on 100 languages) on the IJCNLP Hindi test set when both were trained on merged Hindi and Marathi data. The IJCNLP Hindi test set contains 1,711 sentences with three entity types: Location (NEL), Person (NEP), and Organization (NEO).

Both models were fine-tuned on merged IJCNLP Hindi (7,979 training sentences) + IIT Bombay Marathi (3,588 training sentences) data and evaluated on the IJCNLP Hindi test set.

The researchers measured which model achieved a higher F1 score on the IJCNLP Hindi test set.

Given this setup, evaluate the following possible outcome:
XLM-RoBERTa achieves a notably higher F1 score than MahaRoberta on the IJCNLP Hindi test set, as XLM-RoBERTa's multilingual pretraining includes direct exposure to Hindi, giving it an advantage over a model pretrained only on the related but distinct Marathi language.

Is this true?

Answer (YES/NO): NO